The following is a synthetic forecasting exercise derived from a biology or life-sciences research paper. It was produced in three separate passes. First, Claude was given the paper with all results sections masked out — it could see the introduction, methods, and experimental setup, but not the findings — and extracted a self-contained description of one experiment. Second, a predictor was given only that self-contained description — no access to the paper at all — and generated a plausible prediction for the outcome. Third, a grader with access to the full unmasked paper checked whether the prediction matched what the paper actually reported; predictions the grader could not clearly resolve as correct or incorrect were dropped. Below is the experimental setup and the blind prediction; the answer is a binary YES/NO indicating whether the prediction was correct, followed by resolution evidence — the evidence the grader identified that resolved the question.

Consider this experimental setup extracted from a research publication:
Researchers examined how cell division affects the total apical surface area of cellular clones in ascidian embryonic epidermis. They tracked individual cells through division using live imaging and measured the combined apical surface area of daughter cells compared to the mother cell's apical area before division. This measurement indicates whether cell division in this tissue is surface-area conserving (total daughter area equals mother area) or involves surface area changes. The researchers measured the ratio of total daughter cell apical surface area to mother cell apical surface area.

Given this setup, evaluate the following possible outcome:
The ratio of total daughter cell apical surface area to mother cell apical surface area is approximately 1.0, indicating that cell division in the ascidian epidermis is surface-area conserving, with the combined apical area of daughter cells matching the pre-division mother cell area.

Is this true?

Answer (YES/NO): NO